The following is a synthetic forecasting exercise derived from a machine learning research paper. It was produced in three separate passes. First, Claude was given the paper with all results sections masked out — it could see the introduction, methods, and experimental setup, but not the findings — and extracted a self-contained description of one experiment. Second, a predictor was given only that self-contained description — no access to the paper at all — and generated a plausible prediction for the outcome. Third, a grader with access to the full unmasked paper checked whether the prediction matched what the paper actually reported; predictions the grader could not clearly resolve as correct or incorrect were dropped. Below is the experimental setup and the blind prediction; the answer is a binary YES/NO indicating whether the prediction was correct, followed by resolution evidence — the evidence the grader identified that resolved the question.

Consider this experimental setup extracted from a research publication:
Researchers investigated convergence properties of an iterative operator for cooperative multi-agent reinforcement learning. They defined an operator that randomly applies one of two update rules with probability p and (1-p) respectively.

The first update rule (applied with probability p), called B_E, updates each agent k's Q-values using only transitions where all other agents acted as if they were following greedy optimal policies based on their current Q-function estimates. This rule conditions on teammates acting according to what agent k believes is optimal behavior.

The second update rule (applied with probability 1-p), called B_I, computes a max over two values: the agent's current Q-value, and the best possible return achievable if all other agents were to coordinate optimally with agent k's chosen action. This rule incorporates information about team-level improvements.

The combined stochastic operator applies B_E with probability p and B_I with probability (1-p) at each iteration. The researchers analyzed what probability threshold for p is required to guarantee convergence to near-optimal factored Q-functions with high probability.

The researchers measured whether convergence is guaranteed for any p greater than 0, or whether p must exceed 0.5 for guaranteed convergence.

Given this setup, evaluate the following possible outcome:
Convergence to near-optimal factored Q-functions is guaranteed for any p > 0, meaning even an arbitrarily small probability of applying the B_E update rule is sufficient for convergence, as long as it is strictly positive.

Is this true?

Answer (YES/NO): YES